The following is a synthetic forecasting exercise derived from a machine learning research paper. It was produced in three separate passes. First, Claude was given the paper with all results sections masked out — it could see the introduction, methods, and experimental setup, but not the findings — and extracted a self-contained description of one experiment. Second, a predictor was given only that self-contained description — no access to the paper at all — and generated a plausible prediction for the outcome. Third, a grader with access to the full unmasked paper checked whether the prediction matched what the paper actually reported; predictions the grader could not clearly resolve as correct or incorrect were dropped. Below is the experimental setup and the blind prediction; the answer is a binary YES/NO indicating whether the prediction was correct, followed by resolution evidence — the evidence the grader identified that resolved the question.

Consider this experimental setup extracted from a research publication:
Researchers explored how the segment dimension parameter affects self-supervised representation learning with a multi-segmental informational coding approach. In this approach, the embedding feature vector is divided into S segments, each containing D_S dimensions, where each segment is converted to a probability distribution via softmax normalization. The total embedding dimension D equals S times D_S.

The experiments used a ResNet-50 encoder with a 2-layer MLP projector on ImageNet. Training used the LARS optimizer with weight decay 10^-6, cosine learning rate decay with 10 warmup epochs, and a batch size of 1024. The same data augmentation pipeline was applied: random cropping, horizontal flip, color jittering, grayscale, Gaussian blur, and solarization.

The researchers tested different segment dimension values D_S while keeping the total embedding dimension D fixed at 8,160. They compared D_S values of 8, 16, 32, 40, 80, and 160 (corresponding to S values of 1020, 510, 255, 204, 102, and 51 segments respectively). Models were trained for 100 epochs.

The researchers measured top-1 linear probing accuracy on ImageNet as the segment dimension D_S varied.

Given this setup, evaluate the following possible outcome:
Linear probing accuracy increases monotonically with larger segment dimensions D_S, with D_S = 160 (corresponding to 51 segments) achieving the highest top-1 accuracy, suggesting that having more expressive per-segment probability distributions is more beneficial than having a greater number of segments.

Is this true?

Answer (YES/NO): NO